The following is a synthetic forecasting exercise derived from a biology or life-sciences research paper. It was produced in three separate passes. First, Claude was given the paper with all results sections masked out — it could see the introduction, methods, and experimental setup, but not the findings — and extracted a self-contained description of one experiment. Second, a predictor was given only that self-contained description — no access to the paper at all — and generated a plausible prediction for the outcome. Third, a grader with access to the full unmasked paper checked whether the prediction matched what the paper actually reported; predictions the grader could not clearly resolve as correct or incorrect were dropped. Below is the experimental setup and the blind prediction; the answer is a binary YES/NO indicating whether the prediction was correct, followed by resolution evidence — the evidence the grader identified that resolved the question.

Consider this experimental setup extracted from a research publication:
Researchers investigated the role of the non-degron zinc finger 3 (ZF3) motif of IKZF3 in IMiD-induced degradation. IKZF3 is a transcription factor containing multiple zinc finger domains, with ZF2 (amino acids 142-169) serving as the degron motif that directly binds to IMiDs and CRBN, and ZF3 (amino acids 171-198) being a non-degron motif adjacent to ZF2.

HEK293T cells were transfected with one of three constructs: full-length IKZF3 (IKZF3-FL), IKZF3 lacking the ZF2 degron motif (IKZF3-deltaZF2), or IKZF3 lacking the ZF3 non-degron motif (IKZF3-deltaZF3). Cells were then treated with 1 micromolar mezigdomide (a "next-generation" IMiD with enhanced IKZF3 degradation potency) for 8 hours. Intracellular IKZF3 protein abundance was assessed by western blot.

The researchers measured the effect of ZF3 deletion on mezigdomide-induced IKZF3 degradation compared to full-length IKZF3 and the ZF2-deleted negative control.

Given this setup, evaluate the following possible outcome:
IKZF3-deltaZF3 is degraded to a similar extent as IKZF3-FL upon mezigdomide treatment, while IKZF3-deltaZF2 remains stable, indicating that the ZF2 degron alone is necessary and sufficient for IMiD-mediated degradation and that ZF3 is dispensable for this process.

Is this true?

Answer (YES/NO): NO